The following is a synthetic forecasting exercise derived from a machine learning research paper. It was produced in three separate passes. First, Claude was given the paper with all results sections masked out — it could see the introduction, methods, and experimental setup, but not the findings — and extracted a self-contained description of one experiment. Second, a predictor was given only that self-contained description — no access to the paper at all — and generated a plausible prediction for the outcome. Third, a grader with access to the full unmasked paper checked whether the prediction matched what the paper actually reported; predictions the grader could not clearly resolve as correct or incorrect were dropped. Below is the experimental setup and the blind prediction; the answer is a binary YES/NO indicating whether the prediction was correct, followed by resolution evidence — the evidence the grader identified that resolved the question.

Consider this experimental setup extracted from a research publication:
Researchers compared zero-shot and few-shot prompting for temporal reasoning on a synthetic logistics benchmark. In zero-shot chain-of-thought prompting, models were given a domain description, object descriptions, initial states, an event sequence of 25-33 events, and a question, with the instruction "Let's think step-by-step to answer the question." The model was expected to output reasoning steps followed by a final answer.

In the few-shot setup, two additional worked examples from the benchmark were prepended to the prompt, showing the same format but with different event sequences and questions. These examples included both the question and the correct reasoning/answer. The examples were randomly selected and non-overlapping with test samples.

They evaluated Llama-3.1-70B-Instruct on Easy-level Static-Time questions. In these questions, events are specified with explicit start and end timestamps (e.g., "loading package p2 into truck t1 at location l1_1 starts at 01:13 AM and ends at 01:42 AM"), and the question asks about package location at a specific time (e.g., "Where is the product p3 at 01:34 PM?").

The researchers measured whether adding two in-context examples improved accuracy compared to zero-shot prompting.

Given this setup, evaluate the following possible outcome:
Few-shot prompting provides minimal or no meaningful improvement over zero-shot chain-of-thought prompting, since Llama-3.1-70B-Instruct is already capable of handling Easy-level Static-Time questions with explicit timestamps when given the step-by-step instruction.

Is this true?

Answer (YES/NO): YES